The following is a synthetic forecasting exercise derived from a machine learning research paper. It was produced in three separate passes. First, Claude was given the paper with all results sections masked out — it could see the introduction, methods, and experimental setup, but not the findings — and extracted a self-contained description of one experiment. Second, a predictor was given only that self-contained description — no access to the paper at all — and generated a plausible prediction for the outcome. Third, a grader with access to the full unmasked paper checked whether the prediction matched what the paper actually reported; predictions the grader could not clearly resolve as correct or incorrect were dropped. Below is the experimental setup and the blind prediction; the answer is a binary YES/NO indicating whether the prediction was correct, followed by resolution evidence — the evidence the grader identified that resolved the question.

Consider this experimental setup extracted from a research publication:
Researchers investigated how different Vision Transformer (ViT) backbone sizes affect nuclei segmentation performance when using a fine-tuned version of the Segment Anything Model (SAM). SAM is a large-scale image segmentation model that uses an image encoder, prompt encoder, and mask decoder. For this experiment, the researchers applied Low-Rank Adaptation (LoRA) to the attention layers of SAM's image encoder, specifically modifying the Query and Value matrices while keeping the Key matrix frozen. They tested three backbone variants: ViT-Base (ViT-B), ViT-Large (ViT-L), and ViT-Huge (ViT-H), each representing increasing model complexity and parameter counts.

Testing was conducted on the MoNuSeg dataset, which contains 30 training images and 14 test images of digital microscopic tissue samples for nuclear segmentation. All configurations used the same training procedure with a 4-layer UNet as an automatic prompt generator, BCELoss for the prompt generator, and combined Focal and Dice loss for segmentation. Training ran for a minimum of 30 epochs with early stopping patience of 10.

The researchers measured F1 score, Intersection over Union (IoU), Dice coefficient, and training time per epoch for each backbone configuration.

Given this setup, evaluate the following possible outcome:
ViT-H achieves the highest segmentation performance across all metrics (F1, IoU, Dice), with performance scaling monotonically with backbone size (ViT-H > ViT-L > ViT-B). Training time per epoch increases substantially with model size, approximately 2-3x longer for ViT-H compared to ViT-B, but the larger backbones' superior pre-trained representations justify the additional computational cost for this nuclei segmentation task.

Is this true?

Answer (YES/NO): YES